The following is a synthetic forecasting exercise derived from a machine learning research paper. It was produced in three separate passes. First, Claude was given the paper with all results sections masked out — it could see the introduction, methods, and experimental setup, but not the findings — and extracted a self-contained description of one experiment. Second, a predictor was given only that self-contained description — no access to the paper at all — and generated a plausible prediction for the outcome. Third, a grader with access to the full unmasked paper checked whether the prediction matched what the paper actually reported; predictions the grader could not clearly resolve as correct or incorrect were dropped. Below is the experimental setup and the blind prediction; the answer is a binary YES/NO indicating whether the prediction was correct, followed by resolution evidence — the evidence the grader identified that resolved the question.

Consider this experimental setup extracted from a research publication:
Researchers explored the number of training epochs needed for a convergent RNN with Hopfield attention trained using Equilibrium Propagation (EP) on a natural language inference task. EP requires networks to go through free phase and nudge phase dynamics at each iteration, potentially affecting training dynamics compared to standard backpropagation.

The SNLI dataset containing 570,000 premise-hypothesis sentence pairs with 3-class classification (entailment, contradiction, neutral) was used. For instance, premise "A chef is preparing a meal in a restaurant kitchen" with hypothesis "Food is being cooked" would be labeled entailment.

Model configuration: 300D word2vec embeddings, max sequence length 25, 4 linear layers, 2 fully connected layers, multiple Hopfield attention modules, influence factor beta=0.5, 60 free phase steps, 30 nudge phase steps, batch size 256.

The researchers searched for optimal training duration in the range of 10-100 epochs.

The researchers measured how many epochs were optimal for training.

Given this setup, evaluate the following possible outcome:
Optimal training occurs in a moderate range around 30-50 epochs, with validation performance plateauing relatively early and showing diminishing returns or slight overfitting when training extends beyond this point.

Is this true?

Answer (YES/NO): YES